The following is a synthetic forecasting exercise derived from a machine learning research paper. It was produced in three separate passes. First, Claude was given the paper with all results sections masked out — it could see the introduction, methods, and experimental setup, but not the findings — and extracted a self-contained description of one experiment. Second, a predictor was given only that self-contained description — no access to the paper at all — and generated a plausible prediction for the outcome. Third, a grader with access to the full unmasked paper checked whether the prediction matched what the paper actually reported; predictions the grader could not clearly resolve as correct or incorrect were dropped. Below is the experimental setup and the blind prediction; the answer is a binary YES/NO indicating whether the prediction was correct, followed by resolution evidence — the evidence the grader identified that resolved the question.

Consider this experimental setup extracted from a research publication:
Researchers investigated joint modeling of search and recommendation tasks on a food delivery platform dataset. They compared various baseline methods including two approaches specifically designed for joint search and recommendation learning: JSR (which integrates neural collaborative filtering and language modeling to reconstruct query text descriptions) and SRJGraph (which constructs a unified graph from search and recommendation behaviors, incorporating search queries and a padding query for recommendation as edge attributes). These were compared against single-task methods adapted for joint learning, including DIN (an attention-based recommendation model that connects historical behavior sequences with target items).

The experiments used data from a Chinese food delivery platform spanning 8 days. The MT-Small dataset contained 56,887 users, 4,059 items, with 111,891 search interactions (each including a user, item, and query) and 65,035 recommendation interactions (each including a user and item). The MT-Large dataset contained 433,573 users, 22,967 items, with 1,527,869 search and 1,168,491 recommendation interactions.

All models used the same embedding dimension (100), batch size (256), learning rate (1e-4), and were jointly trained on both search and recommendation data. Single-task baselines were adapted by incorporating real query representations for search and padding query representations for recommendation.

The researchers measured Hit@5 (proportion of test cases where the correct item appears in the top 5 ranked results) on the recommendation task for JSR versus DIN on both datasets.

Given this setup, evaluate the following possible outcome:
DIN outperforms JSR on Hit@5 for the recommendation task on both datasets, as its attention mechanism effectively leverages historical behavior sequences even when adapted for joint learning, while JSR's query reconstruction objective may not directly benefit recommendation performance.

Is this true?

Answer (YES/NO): YES